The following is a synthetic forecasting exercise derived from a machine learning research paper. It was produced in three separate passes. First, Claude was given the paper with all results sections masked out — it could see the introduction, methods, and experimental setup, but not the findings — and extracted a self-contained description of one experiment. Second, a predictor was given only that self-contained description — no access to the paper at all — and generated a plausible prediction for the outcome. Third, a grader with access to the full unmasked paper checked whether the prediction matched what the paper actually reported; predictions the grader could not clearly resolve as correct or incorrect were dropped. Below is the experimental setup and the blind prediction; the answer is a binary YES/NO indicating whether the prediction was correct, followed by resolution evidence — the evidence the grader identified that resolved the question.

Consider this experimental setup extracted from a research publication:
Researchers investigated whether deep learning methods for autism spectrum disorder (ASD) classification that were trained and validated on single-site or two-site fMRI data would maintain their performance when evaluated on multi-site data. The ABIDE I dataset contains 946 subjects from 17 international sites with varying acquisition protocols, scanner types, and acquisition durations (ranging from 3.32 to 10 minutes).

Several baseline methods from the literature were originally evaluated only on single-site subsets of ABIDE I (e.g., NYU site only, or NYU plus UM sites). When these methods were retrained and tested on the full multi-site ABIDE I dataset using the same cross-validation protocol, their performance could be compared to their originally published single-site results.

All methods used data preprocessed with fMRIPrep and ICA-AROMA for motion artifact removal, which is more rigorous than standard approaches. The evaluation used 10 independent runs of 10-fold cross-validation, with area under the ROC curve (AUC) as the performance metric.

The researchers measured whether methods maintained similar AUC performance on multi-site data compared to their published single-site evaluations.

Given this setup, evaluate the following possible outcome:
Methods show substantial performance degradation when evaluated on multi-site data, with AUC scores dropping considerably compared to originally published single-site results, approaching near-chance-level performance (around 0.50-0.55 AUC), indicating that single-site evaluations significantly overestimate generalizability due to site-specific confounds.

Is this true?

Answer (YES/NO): YES